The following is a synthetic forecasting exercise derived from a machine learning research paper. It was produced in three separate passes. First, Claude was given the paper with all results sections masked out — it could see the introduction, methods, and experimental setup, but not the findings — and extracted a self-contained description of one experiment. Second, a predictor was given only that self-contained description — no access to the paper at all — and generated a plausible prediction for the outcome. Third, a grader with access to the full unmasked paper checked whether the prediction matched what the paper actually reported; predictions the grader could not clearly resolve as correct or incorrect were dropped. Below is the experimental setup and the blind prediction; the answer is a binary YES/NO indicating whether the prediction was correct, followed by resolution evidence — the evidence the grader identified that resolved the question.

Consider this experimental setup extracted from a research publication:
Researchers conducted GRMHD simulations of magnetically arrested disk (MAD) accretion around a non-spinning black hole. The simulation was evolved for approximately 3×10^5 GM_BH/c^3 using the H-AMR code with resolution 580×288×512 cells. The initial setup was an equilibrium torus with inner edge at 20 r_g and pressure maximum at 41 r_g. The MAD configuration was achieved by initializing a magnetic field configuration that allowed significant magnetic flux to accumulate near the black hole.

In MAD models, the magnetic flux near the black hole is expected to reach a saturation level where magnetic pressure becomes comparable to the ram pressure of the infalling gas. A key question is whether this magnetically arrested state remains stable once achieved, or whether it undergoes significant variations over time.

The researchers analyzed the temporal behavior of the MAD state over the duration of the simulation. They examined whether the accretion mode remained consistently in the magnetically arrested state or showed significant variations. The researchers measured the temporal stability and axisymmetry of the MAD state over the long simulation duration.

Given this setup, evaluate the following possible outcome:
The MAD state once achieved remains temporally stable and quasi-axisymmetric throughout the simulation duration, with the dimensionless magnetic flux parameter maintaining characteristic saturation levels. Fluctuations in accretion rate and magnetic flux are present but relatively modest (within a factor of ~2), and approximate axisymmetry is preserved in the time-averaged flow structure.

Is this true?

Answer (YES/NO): NO